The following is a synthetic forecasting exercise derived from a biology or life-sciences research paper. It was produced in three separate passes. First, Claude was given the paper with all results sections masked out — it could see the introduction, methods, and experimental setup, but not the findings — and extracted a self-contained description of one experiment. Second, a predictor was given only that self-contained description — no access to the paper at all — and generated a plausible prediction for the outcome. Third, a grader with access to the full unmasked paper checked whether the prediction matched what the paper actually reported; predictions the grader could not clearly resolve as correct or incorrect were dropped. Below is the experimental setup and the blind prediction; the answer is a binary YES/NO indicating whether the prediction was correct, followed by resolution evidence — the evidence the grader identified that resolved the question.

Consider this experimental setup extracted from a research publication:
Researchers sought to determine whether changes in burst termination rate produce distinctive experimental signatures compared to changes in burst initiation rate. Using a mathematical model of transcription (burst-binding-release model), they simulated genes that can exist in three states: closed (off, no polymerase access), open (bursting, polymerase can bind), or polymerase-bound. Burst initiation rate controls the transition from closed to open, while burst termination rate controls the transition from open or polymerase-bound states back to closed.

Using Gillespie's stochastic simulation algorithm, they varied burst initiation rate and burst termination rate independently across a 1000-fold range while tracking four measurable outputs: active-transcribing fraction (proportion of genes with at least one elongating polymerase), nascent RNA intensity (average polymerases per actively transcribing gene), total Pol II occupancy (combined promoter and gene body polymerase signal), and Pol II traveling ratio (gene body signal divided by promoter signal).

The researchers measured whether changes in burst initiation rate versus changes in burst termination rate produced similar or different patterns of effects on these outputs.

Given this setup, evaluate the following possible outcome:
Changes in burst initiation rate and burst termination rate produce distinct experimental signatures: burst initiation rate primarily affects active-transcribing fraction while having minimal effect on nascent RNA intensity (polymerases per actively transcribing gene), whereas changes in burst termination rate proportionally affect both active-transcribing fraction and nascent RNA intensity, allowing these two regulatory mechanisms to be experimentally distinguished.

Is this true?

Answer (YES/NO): YES